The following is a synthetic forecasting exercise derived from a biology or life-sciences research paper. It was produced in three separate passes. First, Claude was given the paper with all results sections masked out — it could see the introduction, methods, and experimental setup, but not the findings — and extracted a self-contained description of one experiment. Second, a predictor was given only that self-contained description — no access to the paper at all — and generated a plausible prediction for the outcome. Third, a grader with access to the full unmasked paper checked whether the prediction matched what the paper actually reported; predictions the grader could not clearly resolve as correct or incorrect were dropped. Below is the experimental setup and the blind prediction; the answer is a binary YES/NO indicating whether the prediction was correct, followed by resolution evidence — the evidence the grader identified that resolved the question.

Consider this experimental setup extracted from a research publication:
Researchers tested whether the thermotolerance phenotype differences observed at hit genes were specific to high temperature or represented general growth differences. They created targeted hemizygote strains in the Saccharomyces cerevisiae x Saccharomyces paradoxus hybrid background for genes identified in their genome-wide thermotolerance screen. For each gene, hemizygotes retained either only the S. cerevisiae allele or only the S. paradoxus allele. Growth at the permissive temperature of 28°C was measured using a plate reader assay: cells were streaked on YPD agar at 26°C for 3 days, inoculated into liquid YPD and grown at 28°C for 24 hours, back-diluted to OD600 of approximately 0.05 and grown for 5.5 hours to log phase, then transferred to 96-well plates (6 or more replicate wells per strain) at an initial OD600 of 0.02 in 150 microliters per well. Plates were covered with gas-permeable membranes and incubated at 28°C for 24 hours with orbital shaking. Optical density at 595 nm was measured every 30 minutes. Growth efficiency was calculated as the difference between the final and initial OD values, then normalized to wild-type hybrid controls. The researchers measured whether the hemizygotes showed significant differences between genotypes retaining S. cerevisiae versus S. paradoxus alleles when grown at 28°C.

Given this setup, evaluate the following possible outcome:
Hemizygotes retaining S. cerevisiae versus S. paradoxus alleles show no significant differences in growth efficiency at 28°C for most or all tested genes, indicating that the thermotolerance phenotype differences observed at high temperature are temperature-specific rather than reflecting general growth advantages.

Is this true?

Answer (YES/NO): YES